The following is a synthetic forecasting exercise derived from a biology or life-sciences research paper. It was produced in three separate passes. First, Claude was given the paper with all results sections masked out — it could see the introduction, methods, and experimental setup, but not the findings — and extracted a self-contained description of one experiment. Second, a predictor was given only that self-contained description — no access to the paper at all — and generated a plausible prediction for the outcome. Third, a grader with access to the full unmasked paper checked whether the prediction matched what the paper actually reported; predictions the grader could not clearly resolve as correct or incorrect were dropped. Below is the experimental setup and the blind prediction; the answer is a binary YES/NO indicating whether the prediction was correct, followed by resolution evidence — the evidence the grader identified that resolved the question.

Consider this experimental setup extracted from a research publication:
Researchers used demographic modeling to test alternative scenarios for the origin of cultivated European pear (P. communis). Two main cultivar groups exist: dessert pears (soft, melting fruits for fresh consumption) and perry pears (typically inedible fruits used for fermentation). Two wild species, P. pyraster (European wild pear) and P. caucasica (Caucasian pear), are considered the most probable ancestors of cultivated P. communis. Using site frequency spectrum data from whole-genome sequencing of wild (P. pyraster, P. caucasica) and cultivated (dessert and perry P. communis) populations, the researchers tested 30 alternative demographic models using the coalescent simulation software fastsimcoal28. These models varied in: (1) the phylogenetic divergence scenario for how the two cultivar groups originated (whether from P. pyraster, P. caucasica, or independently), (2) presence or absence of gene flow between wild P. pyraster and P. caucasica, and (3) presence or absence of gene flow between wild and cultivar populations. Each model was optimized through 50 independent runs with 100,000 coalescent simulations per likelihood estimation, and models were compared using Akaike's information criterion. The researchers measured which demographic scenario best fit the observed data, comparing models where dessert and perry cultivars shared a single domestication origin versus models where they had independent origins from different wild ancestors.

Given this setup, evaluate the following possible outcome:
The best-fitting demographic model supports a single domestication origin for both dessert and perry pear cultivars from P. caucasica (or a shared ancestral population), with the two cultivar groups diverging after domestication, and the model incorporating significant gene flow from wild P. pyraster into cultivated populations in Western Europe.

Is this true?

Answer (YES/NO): NO